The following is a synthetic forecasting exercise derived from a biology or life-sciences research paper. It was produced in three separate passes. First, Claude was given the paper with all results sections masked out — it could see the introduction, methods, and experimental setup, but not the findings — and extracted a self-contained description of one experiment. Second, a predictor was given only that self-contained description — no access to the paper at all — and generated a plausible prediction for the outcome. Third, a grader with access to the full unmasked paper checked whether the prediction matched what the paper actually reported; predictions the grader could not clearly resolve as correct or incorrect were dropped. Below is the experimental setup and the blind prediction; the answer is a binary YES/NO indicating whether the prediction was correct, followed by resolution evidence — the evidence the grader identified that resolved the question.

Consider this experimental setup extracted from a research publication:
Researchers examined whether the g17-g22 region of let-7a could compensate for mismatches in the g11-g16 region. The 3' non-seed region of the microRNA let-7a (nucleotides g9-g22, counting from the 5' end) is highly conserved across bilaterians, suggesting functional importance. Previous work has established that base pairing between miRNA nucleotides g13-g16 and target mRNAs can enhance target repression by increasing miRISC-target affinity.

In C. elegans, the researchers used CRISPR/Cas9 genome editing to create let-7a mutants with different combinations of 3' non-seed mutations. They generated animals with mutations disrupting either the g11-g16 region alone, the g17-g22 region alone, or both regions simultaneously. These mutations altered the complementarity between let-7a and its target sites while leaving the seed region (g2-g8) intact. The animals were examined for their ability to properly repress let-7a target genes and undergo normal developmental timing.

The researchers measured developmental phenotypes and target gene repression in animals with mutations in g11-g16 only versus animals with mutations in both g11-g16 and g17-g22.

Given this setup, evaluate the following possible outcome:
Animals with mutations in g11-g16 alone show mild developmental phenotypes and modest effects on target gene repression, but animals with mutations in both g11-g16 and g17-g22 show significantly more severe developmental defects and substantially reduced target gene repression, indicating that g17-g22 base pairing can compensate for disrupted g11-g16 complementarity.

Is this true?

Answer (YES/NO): NO